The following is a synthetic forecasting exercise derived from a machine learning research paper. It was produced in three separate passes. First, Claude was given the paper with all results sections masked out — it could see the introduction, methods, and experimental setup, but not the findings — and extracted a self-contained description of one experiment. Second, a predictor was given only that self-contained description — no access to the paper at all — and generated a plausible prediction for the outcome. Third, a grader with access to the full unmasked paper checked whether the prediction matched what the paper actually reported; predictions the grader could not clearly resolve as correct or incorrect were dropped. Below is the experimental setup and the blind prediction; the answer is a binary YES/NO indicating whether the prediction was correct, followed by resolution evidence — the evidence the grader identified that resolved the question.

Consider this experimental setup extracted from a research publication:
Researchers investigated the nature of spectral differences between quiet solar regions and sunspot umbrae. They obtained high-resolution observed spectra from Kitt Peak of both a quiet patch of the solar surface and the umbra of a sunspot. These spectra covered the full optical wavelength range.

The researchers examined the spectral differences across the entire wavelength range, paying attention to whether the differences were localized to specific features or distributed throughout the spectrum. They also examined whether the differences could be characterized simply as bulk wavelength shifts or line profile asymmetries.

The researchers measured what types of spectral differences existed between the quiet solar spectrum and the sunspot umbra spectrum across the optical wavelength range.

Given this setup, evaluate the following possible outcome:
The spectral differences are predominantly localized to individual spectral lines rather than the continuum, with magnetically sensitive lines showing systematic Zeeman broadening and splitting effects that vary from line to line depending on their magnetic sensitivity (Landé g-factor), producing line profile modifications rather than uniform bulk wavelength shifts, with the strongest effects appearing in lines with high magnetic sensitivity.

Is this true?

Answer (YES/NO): NO